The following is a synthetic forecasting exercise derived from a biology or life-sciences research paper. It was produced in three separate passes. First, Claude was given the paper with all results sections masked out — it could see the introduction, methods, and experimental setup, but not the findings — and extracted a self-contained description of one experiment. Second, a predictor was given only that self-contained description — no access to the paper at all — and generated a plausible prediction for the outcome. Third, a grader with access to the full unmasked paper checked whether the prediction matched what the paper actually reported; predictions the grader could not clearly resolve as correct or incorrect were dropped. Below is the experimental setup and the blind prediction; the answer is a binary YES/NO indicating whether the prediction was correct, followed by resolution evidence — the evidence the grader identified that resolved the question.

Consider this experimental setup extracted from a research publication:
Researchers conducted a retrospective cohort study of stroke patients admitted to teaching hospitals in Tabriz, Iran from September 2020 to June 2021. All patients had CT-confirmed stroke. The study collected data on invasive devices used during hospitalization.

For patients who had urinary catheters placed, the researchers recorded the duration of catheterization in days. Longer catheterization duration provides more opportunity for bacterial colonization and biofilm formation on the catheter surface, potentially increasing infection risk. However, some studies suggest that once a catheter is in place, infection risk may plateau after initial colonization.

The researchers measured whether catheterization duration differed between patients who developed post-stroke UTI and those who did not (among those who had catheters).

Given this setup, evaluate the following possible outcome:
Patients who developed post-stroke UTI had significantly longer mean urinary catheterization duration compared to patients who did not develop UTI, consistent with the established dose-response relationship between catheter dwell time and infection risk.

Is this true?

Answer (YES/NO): YES